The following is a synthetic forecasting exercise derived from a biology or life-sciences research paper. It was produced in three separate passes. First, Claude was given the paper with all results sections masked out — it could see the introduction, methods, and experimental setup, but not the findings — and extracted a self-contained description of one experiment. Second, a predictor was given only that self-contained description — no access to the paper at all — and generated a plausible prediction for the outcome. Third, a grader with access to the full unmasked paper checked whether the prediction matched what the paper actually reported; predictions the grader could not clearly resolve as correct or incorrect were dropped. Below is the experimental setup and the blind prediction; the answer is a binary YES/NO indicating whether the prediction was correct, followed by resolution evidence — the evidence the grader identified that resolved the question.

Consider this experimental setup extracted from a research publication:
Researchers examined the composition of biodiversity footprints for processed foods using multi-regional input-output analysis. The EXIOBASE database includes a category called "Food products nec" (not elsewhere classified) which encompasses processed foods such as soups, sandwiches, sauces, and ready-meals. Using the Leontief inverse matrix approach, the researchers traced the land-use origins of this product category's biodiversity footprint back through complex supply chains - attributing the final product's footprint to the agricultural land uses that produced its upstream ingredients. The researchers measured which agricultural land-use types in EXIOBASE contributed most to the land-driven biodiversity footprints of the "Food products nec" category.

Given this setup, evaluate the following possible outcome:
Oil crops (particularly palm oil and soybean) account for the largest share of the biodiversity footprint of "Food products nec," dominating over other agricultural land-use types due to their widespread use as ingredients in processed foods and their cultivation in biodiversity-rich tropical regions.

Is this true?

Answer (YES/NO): NO